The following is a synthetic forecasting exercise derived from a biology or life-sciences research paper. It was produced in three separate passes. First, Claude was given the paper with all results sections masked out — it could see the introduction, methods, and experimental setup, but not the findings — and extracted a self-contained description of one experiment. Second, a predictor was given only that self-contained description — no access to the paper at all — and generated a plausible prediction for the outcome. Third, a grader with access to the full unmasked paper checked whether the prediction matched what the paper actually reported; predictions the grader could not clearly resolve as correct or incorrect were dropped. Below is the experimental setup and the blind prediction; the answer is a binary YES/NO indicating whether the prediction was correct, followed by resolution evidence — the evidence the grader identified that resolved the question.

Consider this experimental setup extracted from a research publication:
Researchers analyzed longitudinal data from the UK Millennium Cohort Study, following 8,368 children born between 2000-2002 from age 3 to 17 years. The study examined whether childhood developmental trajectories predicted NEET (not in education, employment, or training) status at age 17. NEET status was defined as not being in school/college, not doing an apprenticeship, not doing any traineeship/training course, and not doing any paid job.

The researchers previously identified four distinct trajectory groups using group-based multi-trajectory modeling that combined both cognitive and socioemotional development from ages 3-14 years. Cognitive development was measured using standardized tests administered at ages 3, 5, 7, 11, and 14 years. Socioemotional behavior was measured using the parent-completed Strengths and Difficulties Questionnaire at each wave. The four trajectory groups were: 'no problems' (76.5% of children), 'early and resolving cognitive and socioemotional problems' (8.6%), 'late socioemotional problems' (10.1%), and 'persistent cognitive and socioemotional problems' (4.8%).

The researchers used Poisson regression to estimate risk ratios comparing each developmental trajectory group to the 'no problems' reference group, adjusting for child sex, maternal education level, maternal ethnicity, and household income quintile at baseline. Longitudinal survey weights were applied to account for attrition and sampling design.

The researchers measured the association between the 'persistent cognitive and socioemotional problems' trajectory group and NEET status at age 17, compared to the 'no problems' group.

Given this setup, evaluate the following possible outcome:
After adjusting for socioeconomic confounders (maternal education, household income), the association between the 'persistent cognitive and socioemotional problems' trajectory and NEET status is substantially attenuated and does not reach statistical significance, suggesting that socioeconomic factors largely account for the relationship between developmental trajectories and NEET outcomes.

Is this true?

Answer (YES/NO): NO